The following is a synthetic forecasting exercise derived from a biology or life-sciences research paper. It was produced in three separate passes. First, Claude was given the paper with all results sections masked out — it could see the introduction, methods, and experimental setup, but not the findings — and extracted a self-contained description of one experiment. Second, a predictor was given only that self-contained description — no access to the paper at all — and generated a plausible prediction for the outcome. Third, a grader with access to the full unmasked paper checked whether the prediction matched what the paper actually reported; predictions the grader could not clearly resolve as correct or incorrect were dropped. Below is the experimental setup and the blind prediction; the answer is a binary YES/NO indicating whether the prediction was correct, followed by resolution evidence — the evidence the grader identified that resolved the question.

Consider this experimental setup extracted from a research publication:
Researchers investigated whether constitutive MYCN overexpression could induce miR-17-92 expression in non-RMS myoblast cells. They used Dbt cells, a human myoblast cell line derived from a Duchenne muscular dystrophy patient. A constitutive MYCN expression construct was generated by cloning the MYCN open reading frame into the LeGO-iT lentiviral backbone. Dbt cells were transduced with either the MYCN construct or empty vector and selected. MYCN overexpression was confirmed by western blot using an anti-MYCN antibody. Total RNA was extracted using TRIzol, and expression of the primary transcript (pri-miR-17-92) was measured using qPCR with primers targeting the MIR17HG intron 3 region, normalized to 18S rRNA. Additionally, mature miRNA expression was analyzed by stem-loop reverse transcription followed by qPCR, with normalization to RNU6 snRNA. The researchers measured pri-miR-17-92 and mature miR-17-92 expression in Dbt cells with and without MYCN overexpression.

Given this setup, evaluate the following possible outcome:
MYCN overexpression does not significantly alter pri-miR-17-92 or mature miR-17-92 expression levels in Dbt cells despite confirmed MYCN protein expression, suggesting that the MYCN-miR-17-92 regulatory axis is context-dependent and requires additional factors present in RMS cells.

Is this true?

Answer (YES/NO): NO